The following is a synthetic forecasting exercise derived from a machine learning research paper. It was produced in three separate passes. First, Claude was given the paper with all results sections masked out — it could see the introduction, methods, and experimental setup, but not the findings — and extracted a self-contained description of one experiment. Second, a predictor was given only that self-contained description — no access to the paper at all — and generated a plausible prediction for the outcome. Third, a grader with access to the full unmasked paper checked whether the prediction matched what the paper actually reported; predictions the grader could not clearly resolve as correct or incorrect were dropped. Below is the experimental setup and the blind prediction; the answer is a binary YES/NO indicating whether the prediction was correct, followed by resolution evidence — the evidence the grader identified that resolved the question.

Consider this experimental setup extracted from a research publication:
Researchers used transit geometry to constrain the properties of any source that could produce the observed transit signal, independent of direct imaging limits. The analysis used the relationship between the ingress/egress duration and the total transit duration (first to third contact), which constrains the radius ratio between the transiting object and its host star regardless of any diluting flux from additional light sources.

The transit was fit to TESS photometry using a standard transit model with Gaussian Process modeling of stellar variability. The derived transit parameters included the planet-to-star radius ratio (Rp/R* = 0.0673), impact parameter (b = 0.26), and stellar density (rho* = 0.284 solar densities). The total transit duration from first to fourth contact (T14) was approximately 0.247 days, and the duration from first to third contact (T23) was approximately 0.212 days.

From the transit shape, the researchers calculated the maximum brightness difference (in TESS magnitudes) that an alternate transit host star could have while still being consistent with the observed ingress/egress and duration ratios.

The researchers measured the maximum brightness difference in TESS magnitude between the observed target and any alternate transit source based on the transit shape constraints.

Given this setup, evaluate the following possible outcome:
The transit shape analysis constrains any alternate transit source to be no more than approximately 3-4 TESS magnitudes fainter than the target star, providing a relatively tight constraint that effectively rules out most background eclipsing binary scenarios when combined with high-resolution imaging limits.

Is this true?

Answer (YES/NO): NO